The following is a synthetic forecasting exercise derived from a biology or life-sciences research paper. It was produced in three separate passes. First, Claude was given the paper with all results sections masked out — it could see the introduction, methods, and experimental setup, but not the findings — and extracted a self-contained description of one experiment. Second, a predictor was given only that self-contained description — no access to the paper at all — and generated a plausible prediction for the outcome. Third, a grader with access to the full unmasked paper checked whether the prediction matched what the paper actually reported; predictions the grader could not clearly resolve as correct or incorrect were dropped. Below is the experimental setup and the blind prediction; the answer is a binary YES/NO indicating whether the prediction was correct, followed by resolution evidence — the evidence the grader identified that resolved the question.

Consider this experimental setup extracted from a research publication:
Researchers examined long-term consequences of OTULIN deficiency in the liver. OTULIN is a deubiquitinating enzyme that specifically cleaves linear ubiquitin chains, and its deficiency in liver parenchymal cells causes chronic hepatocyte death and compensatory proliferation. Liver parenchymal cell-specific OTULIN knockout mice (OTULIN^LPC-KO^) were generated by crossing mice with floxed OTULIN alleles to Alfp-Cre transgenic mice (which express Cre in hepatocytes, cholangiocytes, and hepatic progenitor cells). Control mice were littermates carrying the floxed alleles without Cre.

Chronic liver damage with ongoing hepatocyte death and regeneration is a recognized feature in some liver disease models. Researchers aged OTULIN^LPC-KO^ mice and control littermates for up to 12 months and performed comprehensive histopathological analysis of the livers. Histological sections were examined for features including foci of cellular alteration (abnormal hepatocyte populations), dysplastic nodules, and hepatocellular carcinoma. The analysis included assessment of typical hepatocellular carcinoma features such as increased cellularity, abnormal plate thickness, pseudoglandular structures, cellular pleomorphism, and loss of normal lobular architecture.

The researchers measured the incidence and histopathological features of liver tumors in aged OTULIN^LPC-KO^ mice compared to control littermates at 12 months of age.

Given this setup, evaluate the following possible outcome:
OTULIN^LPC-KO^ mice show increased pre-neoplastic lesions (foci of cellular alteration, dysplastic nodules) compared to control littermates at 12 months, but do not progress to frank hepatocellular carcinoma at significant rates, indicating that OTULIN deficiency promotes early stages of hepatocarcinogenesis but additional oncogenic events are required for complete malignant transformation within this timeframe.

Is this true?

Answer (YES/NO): NO